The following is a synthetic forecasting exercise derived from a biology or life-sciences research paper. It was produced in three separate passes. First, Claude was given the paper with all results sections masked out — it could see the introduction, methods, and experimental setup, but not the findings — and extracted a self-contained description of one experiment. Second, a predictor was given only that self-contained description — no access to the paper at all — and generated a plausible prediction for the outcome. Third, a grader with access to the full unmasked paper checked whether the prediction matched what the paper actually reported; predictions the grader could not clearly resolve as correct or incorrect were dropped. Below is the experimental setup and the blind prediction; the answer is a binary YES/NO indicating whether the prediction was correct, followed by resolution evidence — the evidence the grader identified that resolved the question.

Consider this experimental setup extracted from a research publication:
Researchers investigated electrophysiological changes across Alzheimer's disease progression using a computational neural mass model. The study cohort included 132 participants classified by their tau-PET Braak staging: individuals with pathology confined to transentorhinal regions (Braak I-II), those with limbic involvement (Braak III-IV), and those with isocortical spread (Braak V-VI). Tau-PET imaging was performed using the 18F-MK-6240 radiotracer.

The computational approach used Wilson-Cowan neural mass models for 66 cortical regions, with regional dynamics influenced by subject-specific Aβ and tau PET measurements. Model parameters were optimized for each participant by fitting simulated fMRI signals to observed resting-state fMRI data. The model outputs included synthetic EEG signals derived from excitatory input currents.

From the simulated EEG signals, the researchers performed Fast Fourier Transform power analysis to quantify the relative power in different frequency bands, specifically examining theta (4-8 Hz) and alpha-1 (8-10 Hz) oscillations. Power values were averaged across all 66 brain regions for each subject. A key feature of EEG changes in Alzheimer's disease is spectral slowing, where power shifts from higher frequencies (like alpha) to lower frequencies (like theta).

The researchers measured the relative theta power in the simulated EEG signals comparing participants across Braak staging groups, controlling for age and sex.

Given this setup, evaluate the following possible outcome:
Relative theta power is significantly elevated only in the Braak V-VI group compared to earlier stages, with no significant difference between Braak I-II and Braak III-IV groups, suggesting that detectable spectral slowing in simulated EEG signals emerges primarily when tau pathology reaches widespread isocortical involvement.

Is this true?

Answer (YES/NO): NO